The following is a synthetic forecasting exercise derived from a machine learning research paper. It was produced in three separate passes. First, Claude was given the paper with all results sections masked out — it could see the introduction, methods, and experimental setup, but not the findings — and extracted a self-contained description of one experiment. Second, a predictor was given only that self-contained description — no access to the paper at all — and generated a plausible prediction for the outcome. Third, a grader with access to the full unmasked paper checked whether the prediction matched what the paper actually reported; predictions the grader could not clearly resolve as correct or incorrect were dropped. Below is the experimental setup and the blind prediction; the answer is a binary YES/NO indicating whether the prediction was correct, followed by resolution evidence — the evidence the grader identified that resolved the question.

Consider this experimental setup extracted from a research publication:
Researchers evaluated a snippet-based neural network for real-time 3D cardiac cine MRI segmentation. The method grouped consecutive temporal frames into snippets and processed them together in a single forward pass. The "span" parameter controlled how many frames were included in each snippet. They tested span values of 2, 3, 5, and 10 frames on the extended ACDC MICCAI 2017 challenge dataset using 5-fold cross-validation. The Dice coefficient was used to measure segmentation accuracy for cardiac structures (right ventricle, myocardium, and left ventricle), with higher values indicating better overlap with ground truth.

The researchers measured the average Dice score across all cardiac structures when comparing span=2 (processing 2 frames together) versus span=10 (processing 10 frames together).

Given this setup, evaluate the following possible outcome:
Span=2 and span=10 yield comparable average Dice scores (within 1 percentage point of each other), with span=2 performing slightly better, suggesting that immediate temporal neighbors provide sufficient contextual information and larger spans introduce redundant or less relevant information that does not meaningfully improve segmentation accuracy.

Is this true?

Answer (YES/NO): NO